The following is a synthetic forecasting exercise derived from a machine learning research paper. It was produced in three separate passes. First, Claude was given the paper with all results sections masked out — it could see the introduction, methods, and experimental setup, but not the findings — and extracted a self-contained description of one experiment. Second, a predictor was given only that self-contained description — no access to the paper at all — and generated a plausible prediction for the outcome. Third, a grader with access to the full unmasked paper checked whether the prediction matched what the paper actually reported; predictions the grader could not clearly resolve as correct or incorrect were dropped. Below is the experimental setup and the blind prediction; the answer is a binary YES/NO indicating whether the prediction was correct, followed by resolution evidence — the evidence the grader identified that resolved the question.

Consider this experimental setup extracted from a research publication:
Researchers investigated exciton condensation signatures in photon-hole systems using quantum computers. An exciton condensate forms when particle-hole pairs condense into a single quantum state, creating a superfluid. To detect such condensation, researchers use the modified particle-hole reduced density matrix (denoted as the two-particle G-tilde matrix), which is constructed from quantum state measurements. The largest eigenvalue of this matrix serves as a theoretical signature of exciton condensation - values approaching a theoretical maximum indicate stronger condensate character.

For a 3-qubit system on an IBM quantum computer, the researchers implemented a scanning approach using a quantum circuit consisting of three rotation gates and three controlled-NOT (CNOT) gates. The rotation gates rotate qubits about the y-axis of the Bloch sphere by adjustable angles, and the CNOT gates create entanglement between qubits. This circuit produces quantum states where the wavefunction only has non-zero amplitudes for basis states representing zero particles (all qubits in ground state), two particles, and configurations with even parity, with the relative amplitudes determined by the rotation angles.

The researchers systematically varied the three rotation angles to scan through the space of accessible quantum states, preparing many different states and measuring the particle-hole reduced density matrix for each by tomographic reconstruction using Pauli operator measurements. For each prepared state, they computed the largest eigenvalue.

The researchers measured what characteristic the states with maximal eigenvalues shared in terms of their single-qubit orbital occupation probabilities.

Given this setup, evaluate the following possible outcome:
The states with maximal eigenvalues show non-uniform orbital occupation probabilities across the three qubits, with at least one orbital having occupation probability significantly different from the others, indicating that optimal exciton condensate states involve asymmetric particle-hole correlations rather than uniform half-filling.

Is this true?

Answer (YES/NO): NO